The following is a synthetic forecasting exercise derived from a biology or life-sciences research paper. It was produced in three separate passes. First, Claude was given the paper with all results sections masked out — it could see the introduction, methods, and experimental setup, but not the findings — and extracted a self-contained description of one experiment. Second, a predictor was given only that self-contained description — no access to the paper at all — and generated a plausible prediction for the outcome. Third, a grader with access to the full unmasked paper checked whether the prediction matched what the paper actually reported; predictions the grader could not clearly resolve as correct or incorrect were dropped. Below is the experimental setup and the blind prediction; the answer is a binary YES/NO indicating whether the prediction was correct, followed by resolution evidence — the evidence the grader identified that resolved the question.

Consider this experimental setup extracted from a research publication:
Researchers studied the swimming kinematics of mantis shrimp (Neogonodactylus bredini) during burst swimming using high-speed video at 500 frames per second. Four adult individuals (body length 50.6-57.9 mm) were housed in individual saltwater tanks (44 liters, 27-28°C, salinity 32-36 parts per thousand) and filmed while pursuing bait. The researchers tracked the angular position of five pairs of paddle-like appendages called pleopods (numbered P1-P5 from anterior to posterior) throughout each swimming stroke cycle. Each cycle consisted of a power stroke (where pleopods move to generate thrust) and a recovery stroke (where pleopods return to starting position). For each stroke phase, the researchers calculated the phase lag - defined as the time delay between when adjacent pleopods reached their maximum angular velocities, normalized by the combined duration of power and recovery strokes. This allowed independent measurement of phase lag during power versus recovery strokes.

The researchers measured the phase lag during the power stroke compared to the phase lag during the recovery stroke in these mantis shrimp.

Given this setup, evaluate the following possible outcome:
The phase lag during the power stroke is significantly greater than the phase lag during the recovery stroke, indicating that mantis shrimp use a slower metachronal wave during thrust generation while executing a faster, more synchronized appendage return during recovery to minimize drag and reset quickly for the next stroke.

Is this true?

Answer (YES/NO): YES